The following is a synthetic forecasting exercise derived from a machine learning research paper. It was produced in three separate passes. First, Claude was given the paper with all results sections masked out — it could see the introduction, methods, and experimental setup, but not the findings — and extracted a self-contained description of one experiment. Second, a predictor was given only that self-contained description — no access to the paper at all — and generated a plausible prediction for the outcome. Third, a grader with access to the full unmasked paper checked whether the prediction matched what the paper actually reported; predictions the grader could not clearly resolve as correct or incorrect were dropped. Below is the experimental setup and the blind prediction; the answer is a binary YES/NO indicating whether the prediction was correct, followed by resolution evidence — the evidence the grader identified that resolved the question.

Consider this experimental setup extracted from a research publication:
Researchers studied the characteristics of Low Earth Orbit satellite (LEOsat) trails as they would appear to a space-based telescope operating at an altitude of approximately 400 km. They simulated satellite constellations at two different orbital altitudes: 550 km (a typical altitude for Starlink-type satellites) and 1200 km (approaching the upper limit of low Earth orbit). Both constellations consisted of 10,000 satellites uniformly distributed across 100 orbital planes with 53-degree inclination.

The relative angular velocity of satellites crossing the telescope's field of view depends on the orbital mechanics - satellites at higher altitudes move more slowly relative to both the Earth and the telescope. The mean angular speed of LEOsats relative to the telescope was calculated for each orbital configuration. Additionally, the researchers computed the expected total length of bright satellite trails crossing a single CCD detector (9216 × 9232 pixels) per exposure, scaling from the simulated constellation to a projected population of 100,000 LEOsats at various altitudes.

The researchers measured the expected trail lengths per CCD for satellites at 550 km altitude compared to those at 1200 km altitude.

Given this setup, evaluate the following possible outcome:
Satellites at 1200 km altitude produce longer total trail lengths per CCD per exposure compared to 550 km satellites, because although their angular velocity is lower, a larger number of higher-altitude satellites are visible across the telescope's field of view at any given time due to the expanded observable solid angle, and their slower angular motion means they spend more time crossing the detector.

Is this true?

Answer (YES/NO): YES